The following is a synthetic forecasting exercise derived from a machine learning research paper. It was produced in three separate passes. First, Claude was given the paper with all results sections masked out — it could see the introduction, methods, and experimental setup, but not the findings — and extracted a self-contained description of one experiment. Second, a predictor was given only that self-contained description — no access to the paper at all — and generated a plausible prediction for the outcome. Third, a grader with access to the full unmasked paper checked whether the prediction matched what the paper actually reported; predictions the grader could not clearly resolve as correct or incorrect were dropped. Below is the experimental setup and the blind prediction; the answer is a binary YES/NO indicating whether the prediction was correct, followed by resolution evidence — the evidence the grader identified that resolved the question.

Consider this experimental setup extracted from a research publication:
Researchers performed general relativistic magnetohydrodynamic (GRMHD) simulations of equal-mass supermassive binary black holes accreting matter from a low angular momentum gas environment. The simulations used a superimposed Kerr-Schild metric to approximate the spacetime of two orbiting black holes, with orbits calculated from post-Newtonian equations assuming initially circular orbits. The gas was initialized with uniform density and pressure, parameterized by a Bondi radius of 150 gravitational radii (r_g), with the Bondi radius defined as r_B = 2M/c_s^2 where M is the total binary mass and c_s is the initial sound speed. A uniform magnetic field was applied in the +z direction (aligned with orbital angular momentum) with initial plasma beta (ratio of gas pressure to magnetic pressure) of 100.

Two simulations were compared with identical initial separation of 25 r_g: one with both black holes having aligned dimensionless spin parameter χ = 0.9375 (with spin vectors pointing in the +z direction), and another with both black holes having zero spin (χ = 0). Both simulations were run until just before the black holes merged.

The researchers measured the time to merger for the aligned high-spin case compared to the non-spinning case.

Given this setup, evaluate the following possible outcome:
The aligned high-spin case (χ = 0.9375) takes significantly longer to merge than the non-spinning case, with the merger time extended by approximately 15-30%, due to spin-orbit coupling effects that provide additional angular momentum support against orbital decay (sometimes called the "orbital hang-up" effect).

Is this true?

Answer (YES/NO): YES